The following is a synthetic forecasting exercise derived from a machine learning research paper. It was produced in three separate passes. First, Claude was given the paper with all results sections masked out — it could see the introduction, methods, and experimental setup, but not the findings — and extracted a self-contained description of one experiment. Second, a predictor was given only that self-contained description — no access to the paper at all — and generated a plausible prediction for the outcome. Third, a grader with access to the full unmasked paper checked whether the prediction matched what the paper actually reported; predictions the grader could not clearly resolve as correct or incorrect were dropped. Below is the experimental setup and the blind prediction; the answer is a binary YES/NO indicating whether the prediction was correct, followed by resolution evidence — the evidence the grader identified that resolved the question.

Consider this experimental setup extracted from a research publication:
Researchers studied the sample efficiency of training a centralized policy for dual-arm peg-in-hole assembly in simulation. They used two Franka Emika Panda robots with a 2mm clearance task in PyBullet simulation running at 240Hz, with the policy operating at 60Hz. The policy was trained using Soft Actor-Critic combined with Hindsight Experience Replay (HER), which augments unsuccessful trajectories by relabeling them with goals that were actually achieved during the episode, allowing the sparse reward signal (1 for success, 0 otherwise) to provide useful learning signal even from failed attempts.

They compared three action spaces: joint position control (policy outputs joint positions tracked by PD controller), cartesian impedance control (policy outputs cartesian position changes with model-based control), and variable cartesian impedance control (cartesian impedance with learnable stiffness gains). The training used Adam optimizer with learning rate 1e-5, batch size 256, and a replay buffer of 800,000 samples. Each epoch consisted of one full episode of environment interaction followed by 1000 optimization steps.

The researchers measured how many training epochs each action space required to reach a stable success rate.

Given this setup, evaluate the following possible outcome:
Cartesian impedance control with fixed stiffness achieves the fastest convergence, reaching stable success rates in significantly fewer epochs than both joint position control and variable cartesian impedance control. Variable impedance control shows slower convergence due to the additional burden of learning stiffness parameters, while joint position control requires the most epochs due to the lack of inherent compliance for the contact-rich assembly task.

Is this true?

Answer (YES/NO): NO